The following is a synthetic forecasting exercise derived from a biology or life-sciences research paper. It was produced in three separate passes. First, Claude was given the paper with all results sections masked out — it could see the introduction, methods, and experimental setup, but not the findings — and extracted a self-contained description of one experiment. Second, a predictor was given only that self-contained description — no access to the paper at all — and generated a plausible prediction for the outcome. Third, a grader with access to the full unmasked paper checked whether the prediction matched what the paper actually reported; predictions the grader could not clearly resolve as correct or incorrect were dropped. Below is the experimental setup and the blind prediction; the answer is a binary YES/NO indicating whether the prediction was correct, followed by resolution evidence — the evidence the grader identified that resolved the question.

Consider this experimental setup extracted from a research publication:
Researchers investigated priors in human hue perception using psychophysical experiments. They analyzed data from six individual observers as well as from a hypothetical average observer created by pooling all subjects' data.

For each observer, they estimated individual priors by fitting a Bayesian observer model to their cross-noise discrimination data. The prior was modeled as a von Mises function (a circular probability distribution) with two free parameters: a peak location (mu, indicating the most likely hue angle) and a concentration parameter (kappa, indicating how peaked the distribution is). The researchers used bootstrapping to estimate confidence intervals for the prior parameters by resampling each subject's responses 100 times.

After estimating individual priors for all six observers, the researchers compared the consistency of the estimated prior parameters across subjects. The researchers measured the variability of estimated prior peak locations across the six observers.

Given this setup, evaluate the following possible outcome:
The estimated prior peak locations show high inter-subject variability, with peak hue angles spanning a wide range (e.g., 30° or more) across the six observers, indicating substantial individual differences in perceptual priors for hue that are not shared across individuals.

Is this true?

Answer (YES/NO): NO